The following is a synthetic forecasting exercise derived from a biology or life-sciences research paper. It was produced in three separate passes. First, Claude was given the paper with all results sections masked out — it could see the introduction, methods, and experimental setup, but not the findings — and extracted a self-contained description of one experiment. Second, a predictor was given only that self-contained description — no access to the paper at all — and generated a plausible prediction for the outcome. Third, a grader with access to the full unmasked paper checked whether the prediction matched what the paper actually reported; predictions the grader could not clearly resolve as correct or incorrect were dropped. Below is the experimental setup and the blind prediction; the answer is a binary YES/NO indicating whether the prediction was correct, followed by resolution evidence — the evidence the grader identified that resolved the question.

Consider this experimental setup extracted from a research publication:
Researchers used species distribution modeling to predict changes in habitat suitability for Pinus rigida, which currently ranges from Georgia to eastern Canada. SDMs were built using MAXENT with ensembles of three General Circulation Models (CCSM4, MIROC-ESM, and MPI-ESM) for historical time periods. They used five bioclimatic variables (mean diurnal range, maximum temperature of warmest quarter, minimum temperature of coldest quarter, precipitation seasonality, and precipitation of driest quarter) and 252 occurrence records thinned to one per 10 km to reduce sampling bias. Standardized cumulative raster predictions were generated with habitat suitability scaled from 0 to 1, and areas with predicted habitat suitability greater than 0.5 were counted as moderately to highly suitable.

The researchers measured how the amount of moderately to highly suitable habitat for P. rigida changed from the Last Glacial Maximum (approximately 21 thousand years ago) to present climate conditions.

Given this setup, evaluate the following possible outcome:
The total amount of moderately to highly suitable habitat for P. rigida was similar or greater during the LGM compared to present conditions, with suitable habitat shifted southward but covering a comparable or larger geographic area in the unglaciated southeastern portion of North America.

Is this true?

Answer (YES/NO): NO